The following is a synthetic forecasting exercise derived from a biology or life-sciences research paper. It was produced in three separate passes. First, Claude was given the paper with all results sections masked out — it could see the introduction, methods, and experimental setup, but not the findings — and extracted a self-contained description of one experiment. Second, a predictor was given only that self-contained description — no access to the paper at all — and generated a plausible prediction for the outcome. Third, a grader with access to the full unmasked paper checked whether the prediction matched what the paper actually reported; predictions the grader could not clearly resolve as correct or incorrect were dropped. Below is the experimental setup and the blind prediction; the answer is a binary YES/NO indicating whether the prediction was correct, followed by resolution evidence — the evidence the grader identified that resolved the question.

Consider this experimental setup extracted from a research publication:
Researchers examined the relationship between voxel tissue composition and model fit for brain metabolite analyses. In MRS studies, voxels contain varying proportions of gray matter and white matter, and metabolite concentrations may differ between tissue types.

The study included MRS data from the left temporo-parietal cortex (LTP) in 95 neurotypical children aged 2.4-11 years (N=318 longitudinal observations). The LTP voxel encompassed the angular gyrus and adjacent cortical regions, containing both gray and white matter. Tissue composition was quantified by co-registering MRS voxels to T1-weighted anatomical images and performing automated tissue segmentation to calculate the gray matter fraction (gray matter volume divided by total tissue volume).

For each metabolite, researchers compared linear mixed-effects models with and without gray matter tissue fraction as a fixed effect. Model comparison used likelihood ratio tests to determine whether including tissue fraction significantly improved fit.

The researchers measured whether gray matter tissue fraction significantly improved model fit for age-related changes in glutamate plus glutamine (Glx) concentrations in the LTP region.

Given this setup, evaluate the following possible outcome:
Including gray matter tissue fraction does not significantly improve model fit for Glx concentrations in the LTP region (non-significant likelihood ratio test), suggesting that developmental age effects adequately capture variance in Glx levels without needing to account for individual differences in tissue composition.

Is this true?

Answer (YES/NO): NO